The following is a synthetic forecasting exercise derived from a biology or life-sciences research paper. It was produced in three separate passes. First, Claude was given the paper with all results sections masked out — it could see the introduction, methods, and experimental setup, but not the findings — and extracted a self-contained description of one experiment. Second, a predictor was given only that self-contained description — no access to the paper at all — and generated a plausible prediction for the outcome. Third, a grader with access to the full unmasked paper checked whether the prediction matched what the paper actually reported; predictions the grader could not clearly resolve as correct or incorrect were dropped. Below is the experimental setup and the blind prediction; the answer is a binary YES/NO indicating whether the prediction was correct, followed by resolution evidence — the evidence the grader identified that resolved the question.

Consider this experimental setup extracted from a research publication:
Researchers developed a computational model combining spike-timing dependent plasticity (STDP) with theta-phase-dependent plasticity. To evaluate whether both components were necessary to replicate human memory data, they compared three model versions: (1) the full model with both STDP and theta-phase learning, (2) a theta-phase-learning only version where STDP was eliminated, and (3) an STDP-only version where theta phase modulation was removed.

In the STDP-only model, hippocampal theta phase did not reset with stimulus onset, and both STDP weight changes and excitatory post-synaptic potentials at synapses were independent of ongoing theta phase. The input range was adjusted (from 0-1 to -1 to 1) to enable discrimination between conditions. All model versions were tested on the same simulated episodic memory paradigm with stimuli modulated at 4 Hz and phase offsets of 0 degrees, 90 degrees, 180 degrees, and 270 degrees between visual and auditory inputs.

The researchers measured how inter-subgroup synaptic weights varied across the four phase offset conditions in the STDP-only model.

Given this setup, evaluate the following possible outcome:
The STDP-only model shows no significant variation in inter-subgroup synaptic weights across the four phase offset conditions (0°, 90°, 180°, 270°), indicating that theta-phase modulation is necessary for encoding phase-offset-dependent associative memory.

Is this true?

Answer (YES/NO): NO